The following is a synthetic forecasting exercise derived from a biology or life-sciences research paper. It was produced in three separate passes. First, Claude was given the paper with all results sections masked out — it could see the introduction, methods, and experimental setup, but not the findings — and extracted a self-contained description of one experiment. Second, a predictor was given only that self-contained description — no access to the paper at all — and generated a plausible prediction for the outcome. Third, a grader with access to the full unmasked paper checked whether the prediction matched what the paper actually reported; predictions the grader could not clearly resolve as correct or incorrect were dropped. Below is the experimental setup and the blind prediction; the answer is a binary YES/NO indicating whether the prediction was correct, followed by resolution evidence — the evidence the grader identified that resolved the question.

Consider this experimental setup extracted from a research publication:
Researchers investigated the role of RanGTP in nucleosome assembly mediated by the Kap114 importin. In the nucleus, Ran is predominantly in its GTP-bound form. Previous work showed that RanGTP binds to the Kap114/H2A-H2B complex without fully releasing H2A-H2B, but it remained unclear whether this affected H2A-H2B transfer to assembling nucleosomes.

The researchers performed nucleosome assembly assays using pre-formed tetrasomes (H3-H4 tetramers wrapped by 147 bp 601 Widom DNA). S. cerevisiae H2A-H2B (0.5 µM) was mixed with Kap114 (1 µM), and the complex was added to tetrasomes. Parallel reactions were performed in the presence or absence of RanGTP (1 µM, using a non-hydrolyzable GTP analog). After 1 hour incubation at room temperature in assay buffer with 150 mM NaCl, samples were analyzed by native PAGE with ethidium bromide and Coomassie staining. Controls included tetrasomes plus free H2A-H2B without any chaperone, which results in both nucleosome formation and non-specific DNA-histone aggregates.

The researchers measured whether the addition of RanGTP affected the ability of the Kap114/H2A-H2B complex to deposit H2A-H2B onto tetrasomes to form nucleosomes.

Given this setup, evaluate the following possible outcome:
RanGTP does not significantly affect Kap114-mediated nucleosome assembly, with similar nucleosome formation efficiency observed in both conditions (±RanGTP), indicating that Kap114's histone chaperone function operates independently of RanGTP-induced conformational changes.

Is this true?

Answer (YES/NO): NO